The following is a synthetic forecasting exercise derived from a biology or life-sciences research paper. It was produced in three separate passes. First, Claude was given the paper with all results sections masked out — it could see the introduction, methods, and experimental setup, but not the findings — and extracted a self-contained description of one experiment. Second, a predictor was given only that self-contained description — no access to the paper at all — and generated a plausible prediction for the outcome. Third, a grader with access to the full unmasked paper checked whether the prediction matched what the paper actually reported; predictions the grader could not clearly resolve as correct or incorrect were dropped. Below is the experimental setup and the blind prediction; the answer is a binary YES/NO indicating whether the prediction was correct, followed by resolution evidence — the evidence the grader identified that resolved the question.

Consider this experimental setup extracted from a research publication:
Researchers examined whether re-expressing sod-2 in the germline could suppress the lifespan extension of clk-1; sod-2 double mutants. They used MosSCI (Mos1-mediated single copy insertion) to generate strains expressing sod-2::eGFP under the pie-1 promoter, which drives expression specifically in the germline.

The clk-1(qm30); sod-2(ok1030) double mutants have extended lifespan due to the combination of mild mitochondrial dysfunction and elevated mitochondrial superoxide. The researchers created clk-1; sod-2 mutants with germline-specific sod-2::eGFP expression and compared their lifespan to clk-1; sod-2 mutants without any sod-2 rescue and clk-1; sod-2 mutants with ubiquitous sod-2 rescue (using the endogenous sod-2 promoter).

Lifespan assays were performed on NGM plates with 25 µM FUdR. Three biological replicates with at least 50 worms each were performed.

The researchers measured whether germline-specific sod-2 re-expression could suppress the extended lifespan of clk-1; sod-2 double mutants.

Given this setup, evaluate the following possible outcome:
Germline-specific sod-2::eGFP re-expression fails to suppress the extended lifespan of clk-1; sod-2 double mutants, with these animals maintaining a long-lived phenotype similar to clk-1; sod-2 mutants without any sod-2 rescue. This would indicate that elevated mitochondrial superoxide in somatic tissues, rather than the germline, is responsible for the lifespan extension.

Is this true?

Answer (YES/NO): NO